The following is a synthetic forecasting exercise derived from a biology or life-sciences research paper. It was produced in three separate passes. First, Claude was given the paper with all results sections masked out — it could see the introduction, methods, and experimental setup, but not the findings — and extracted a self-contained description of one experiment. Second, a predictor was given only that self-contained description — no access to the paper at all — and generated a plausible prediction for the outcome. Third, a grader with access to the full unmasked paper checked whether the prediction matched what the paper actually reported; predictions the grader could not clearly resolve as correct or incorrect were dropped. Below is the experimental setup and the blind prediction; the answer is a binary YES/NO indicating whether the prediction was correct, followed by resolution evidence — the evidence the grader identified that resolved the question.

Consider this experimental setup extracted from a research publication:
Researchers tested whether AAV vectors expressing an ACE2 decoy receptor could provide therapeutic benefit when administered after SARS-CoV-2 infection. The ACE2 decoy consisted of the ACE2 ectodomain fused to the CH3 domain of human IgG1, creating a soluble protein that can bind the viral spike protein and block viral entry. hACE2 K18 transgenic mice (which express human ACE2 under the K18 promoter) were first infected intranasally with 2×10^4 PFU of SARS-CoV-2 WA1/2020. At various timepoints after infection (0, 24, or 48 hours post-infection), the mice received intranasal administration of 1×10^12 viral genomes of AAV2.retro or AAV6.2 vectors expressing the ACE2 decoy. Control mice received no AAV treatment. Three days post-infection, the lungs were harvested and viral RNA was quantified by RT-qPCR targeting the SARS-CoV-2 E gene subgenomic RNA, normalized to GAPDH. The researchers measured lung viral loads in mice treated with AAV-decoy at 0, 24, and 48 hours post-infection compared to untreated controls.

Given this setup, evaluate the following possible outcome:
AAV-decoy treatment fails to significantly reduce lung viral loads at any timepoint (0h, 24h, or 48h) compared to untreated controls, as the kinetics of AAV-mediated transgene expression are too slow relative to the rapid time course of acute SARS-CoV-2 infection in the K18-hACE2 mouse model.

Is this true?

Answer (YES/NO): NO